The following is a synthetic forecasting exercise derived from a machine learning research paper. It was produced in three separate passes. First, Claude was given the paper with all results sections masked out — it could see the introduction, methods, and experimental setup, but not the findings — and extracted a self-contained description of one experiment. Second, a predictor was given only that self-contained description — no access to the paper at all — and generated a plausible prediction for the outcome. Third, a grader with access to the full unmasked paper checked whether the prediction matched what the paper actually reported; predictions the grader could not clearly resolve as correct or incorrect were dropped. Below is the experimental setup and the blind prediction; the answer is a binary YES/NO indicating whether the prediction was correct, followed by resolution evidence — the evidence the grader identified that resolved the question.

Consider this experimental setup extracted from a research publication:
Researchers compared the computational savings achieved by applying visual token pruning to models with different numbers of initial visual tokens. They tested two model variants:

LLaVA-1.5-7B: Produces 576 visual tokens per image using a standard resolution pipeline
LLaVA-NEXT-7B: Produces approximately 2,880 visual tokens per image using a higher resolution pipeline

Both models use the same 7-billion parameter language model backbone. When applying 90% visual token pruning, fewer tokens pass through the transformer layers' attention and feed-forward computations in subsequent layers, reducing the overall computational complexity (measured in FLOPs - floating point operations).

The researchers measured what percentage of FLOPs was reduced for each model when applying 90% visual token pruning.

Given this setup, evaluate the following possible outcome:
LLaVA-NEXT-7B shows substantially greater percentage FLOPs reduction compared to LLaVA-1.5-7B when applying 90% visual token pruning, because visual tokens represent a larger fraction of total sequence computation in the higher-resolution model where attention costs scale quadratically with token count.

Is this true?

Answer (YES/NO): NO